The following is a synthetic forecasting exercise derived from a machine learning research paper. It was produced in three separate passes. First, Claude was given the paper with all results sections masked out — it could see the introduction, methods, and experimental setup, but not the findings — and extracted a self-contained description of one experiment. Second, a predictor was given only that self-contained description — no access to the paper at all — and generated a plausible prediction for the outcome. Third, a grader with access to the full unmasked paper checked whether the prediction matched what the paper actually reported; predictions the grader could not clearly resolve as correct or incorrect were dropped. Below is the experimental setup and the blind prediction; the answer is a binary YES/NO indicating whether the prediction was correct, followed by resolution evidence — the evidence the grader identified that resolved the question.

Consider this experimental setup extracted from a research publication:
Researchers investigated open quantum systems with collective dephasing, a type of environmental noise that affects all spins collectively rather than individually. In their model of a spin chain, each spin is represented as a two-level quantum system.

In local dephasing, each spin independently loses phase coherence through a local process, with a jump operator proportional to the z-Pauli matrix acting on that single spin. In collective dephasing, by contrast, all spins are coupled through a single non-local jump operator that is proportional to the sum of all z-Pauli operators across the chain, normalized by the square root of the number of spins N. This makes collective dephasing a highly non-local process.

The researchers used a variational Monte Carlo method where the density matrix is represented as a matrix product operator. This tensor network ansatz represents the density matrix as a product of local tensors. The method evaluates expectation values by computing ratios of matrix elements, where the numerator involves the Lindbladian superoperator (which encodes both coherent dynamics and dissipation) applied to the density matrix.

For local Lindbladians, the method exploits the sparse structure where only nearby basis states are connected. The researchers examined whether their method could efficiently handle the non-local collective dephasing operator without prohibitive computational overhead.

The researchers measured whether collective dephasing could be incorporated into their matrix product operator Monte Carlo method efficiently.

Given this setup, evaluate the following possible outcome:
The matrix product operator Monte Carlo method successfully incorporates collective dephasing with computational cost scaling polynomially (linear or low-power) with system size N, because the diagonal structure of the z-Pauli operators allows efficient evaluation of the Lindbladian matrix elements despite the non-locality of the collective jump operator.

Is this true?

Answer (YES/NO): NO